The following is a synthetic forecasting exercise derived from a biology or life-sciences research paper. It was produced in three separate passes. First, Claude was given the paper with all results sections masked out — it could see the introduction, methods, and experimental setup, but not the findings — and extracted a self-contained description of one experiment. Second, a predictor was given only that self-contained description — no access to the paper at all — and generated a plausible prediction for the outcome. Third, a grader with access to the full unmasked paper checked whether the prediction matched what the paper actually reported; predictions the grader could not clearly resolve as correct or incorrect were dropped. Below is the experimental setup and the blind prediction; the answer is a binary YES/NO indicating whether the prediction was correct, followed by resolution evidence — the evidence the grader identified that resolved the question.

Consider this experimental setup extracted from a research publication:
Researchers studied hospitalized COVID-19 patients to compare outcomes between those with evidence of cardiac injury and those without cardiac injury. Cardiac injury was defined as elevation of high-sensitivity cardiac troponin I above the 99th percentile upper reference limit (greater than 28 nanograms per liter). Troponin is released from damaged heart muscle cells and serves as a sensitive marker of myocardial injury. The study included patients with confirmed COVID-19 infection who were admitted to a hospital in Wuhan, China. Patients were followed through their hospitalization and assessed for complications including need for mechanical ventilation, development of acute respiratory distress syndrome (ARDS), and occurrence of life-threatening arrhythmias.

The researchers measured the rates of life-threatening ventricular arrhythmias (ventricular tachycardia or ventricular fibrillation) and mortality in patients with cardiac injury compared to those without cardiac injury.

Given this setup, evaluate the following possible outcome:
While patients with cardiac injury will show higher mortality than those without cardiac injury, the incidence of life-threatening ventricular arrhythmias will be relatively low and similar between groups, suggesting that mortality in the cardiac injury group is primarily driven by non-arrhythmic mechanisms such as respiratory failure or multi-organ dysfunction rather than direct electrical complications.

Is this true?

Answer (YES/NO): NO